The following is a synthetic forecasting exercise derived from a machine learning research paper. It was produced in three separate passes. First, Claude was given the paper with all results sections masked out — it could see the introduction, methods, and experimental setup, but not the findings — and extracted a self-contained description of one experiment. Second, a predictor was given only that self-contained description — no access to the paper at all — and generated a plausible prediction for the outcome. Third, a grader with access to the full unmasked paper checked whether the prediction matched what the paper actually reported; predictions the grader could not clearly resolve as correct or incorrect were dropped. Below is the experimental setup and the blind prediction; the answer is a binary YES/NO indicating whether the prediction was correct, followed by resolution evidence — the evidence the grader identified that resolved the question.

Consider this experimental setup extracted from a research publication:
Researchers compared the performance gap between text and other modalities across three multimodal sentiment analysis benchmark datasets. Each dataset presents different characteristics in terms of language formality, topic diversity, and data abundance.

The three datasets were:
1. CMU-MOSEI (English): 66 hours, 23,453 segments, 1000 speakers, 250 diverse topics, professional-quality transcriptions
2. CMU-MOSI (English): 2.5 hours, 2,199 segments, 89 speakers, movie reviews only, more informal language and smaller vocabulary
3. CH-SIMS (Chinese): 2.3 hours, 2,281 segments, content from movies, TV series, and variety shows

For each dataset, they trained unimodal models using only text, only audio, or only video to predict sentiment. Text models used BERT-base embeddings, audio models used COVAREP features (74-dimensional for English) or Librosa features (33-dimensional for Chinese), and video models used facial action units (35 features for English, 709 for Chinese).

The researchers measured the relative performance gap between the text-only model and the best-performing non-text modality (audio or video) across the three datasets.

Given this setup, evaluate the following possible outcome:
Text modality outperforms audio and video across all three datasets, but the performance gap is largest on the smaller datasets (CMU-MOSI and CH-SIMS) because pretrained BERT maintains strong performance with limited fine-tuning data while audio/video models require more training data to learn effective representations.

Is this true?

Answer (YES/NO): NO